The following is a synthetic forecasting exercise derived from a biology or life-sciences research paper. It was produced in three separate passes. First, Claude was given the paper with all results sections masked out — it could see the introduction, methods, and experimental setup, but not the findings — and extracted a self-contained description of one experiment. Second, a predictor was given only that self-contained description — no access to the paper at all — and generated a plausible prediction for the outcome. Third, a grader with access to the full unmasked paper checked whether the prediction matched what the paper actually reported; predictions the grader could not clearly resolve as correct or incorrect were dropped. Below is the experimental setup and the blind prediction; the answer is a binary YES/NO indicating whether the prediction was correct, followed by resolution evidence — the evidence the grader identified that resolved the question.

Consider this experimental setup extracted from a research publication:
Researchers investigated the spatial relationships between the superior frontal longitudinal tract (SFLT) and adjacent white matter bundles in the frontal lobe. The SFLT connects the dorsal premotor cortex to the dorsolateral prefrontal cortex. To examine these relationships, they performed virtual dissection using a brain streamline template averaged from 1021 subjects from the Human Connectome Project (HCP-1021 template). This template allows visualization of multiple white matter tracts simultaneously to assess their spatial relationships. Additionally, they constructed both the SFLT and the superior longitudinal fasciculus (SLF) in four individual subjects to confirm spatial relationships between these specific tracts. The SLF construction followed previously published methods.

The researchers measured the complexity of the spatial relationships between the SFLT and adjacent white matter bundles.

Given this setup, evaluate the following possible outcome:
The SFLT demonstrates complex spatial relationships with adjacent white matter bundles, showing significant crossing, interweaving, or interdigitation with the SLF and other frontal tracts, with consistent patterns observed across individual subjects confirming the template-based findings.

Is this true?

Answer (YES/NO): NO